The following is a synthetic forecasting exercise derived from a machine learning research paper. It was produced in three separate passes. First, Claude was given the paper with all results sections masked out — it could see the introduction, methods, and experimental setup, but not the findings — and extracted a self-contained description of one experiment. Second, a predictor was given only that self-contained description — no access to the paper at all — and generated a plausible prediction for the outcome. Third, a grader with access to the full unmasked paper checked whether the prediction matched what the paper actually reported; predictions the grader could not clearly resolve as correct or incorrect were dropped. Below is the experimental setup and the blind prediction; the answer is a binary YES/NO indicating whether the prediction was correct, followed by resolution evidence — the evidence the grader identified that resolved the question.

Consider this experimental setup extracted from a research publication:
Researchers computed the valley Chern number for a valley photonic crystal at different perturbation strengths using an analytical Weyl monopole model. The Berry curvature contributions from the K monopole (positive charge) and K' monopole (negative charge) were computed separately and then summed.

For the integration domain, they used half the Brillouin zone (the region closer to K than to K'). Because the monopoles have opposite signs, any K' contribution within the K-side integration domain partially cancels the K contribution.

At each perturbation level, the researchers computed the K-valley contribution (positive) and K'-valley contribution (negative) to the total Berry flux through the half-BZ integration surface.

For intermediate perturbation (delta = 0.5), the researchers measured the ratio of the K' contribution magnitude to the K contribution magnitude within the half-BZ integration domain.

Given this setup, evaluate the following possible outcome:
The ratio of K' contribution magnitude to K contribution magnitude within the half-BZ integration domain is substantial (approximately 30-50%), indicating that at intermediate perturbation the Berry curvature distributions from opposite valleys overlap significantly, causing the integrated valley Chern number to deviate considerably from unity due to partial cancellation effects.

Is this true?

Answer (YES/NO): NO